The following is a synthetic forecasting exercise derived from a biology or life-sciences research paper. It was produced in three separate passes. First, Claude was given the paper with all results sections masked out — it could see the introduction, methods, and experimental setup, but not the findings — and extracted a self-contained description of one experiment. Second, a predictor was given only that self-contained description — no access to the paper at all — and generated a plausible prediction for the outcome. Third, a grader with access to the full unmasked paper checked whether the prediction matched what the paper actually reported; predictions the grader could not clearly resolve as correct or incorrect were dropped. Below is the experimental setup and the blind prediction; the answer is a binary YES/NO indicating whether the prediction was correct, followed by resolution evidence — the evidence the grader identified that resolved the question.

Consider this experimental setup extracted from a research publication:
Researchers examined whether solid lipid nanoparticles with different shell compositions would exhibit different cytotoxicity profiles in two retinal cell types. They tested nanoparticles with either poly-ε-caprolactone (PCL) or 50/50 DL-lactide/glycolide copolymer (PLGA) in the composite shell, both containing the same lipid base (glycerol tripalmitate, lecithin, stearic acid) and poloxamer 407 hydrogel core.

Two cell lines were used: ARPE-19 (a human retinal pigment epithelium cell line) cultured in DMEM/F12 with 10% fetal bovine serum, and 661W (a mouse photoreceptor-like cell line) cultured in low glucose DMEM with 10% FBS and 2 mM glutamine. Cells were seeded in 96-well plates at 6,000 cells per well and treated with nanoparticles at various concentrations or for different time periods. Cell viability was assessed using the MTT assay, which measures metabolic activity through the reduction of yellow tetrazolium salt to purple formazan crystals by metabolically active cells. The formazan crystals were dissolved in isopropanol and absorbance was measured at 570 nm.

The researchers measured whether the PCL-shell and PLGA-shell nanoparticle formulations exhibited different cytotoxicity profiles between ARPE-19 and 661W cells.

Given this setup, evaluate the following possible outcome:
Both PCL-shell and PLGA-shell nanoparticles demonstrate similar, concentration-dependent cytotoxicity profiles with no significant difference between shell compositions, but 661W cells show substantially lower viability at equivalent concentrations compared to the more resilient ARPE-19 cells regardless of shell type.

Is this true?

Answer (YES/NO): NO